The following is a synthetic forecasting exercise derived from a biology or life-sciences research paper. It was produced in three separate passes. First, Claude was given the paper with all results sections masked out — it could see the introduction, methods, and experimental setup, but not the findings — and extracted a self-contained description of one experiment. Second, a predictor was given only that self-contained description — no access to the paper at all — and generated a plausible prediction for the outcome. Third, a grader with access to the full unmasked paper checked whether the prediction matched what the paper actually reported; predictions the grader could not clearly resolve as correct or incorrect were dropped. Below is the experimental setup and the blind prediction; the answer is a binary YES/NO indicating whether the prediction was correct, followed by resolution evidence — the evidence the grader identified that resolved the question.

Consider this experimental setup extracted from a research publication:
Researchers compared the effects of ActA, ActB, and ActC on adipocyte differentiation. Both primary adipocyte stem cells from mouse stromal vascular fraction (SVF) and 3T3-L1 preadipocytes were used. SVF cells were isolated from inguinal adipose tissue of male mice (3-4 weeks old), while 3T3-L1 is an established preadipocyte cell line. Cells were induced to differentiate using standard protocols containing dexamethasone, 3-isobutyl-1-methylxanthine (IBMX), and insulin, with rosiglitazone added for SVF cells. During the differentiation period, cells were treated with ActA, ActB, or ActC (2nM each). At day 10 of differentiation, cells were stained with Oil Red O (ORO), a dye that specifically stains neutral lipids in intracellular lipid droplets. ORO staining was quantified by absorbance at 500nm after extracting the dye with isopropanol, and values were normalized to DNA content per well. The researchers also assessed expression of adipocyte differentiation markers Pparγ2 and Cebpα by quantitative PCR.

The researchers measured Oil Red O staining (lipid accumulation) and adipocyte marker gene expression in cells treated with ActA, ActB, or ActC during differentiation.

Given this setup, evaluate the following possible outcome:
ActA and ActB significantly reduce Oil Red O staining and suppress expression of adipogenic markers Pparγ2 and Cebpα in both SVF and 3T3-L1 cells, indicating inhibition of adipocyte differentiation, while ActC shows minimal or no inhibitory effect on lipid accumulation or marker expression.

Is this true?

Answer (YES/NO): NO